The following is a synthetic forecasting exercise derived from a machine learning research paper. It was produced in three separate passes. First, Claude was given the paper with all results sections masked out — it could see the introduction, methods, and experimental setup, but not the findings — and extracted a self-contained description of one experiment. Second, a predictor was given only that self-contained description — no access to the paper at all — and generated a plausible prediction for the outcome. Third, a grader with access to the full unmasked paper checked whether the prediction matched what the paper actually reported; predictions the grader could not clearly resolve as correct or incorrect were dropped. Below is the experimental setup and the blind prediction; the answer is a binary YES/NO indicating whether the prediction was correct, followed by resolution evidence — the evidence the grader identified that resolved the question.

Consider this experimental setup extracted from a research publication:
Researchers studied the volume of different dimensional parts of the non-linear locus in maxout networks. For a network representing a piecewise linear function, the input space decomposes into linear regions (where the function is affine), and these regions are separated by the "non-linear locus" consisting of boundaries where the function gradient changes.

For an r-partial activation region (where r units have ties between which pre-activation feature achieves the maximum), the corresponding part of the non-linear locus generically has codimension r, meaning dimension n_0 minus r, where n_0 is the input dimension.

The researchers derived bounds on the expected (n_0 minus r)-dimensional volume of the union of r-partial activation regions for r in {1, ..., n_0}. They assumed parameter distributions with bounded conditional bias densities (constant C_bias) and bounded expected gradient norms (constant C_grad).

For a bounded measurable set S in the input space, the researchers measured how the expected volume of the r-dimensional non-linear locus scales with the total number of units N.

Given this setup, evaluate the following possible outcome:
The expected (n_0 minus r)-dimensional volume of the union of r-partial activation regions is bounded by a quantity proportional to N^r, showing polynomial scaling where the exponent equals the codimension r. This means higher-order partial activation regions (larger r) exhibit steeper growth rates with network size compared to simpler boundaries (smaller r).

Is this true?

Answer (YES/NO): YES